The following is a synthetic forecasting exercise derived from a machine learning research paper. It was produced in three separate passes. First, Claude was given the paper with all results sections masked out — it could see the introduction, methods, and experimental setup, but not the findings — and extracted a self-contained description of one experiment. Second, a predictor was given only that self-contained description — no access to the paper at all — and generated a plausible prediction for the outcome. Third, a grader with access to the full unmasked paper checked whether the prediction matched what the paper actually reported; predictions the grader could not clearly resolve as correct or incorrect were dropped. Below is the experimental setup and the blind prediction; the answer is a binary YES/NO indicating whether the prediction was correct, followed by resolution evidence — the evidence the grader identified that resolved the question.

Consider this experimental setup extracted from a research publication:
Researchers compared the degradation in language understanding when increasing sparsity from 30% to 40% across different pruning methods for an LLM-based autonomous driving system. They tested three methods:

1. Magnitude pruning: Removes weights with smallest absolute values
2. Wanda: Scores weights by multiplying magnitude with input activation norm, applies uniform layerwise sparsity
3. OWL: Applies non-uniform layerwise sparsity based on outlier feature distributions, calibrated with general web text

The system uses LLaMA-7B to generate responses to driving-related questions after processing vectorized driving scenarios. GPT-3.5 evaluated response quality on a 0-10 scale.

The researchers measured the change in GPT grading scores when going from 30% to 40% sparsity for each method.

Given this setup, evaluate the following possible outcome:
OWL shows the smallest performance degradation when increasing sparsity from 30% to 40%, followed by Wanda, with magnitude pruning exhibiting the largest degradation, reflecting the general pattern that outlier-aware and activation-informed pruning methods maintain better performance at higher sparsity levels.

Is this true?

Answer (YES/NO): YES